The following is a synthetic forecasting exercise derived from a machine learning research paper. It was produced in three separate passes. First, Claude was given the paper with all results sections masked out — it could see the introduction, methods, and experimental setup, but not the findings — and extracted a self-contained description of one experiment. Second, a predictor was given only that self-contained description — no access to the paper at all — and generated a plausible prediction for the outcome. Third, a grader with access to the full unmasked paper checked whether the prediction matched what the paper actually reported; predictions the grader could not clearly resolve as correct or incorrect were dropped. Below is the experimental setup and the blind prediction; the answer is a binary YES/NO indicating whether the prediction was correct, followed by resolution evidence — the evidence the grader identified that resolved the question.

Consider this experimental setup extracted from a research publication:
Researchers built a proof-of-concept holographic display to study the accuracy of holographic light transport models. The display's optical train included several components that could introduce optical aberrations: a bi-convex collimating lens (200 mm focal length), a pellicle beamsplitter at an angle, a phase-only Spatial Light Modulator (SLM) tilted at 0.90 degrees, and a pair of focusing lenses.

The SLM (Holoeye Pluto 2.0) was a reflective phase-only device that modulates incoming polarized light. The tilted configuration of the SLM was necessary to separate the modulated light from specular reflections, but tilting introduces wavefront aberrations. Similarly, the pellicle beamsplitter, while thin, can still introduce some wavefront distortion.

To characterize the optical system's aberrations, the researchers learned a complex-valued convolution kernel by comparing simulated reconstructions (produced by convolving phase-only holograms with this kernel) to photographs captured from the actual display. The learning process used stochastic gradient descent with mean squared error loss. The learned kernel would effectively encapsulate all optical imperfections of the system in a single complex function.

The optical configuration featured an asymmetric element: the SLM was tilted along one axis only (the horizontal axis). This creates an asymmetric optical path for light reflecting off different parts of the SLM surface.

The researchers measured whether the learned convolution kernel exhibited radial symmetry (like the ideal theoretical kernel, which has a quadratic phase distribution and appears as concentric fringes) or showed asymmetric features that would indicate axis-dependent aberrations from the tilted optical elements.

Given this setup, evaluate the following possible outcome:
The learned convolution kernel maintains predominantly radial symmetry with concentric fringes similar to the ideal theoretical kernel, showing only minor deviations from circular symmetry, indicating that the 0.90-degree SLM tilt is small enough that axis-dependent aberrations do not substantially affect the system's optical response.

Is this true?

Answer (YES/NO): NO